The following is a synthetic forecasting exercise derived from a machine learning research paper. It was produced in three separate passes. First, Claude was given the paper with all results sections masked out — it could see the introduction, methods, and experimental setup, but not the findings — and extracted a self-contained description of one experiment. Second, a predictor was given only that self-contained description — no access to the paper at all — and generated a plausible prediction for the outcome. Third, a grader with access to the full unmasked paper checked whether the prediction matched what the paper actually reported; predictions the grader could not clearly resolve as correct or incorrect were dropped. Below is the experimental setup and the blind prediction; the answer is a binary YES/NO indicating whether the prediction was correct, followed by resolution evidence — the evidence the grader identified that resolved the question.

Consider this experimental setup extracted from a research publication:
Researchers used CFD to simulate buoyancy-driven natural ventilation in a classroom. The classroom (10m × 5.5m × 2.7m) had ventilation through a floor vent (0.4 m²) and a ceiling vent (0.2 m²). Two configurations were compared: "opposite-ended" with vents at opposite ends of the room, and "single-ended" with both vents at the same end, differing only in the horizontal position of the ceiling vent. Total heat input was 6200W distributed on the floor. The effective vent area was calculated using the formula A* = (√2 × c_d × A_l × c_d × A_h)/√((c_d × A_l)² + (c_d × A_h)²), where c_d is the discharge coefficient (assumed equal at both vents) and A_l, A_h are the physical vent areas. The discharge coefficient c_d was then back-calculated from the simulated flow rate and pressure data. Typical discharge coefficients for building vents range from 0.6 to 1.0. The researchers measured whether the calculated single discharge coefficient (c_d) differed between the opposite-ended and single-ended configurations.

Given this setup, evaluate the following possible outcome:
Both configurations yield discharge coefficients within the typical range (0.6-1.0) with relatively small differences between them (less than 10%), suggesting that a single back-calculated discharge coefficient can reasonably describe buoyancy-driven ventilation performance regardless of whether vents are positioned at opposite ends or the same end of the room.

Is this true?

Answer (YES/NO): YES